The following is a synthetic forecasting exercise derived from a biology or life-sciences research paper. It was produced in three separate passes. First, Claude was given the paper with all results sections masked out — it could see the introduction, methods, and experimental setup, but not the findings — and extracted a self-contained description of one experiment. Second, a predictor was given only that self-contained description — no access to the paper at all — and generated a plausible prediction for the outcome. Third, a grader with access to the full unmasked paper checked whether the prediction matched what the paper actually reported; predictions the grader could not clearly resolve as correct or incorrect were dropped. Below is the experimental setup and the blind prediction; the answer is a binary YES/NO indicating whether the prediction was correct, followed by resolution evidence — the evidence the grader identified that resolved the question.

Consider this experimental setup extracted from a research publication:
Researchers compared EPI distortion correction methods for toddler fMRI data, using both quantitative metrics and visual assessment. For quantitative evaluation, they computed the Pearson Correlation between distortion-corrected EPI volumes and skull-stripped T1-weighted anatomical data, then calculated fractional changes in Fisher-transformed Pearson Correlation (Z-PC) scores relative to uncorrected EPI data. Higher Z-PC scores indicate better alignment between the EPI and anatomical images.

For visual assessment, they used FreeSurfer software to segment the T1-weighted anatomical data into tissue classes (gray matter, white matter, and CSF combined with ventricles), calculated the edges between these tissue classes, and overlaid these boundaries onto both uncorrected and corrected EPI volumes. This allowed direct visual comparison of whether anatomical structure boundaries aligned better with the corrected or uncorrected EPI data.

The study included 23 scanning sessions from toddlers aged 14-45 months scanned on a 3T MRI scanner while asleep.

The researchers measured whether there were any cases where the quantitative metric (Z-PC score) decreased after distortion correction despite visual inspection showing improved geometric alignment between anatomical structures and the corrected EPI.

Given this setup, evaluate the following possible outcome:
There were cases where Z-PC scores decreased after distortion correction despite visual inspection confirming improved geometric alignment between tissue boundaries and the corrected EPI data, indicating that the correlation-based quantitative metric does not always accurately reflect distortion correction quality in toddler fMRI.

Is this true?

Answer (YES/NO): NO